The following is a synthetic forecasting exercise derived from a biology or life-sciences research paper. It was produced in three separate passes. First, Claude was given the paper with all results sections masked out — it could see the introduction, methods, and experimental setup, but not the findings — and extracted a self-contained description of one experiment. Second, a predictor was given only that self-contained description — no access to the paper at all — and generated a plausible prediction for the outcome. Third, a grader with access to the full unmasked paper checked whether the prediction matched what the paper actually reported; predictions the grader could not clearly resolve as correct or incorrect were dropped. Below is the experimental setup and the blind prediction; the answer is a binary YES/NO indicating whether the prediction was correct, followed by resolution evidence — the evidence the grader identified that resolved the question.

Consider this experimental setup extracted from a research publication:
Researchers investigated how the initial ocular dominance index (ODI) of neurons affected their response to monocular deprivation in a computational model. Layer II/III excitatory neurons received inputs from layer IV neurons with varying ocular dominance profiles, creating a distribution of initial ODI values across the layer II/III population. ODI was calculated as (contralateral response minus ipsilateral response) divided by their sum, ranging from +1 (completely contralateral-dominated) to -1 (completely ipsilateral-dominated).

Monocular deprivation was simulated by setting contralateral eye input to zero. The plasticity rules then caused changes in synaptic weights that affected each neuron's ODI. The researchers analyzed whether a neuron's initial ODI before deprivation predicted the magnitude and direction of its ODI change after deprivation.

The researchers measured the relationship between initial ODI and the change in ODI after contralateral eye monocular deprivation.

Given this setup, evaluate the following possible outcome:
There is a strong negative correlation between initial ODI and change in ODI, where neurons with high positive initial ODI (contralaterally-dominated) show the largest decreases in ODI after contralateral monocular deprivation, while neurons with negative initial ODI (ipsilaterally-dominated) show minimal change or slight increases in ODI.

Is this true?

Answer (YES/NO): NO